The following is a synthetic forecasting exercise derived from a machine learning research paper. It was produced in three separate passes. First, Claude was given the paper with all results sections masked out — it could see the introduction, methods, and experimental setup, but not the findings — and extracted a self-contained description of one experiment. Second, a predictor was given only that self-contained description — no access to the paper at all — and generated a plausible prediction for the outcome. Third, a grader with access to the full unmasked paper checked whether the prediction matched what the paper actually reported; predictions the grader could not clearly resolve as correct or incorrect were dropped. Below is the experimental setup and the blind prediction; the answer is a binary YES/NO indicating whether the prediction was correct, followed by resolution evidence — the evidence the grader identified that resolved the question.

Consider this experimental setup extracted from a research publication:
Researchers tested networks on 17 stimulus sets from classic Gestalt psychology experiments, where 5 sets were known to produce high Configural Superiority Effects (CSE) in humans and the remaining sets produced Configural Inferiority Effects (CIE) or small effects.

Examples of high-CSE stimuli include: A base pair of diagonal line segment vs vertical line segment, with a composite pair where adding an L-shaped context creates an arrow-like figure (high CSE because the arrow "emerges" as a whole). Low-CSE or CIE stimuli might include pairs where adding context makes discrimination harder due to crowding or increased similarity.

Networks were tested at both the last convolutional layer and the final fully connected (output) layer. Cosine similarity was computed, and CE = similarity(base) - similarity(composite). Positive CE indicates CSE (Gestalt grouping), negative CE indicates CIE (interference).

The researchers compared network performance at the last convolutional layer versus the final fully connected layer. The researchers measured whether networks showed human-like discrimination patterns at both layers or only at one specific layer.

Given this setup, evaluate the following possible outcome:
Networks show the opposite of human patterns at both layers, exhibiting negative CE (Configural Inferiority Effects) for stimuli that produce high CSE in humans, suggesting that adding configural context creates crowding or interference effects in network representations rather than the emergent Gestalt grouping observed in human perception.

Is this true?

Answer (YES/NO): NO